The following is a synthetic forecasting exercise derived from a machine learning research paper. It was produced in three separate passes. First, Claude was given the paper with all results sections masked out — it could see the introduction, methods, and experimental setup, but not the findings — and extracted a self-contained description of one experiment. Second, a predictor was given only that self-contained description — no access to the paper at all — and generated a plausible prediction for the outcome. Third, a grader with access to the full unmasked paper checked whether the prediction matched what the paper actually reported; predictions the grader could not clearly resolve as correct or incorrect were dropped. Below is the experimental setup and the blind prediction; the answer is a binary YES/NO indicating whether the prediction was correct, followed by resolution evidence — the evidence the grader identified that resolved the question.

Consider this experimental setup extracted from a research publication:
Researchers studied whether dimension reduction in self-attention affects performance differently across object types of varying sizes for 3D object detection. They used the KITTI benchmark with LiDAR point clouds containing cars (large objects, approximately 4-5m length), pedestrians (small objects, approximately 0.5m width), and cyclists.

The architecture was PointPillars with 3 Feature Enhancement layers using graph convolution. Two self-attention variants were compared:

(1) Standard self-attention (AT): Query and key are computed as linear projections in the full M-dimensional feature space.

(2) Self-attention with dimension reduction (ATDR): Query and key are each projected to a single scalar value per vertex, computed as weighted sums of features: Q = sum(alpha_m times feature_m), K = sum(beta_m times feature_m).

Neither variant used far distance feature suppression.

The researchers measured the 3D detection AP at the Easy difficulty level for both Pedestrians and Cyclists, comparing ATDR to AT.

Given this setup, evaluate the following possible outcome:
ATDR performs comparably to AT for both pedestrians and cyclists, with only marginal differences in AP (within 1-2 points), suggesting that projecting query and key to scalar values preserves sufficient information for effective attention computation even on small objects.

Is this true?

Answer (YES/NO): NO